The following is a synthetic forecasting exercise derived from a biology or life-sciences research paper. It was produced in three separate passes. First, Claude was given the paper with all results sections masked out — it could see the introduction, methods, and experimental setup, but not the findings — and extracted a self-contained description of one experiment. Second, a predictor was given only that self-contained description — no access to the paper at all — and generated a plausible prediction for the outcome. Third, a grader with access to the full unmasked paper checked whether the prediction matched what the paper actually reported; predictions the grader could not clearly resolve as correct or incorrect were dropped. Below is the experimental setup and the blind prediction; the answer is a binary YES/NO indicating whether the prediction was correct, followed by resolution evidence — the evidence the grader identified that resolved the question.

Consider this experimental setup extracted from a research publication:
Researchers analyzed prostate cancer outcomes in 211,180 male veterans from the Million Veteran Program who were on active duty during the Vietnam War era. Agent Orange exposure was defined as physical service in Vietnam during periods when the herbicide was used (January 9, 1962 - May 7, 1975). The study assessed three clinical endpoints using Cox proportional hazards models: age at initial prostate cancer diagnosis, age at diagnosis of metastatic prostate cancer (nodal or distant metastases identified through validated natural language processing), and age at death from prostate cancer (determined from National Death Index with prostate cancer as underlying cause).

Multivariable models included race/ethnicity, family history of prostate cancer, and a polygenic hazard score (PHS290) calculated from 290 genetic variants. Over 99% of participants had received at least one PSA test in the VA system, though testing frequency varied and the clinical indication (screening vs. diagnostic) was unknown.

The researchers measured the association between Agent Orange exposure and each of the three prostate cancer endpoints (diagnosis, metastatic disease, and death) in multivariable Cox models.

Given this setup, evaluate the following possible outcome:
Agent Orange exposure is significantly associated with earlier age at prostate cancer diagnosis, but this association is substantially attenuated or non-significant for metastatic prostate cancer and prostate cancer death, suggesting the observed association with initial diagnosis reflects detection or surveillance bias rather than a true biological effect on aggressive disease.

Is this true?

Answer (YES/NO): NO